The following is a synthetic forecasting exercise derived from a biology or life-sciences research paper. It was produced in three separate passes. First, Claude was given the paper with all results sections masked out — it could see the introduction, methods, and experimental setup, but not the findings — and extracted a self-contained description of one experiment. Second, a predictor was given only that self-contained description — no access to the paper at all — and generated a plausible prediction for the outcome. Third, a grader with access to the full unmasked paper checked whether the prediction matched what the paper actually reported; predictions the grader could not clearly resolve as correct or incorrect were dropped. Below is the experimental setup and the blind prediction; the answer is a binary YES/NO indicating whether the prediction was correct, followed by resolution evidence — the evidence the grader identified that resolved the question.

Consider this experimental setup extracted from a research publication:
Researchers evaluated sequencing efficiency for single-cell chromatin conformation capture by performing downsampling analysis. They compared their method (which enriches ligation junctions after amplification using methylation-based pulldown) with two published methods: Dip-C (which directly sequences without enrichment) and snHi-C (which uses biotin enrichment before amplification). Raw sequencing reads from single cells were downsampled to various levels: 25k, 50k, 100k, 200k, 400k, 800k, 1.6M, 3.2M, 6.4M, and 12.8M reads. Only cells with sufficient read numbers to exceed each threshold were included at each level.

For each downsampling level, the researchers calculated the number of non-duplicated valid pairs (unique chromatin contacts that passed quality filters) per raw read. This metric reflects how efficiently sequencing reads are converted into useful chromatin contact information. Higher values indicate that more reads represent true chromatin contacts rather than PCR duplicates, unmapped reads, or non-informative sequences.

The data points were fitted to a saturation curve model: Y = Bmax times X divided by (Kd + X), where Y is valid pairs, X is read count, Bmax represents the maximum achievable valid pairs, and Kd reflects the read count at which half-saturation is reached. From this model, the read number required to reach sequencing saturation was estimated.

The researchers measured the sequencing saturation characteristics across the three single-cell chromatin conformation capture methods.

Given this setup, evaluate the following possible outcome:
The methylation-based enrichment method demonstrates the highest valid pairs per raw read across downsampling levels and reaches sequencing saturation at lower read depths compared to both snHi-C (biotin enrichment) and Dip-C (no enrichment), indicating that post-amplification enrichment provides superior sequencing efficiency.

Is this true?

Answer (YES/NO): NO